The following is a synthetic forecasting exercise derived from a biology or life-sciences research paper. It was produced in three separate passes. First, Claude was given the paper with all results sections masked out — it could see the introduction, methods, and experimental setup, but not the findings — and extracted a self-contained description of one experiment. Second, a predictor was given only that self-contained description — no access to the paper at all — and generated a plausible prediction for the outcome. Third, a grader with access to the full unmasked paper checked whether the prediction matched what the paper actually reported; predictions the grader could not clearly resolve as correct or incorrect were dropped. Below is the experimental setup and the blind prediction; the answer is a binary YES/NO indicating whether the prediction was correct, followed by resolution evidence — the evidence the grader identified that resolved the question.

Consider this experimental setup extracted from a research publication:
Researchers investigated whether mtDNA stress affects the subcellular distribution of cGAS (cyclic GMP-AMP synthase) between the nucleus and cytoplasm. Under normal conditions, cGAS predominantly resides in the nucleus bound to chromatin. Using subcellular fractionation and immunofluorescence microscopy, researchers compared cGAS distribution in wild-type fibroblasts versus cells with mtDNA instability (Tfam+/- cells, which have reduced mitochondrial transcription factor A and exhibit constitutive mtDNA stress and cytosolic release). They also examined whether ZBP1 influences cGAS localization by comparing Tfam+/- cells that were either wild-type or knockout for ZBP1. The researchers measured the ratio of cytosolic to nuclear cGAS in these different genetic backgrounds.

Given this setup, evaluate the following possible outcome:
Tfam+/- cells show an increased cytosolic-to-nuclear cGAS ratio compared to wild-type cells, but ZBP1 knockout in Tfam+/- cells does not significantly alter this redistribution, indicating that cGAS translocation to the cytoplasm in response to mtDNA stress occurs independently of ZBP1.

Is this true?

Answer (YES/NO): NO